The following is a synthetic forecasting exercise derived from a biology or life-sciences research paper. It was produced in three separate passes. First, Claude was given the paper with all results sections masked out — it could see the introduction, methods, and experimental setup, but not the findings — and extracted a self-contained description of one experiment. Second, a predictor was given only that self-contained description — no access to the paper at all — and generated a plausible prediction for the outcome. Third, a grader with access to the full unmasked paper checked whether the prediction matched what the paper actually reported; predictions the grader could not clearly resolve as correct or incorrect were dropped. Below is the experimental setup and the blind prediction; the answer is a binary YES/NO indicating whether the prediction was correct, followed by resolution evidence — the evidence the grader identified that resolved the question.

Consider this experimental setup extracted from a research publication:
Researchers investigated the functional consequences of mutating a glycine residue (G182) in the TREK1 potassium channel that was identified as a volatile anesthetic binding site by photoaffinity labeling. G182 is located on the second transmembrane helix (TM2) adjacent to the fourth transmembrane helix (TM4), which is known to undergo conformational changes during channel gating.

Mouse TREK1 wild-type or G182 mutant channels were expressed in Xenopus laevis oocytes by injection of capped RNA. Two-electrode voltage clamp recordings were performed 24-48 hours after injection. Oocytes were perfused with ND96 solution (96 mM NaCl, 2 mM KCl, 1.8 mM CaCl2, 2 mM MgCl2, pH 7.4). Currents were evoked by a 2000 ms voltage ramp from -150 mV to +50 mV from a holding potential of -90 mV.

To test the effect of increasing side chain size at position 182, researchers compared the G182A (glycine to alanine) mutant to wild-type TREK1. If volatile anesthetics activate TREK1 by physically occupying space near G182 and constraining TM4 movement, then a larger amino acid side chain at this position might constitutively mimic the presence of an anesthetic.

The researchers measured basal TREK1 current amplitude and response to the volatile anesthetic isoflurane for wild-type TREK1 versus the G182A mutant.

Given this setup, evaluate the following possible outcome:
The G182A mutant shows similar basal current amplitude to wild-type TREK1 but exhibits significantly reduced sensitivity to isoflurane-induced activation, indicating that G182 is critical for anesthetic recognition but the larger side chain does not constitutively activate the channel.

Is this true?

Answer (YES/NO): NO